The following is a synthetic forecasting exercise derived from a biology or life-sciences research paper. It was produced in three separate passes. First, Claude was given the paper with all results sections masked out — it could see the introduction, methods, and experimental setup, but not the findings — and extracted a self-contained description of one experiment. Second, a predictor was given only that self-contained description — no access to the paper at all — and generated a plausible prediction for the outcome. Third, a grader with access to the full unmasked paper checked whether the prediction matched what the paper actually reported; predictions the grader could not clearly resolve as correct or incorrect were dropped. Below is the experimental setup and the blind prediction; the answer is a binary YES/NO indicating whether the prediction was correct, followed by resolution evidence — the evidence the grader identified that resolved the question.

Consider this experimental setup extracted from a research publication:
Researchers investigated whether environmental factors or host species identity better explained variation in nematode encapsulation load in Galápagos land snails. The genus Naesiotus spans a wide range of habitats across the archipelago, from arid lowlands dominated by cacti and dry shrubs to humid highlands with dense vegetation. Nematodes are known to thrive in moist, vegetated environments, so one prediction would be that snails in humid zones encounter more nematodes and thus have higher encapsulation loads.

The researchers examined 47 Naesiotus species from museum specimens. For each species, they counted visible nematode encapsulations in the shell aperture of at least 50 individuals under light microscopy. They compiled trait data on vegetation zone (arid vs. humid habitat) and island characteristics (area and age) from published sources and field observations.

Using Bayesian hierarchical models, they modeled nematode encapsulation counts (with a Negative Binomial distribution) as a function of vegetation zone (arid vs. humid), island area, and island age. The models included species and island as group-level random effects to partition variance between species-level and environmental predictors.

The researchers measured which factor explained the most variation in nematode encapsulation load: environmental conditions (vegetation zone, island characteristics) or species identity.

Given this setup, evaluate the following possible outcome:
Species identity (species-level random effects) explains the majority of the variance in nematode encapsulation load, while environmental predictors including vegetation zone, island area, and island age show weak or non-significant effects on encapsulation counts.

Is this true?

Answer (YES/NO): YES